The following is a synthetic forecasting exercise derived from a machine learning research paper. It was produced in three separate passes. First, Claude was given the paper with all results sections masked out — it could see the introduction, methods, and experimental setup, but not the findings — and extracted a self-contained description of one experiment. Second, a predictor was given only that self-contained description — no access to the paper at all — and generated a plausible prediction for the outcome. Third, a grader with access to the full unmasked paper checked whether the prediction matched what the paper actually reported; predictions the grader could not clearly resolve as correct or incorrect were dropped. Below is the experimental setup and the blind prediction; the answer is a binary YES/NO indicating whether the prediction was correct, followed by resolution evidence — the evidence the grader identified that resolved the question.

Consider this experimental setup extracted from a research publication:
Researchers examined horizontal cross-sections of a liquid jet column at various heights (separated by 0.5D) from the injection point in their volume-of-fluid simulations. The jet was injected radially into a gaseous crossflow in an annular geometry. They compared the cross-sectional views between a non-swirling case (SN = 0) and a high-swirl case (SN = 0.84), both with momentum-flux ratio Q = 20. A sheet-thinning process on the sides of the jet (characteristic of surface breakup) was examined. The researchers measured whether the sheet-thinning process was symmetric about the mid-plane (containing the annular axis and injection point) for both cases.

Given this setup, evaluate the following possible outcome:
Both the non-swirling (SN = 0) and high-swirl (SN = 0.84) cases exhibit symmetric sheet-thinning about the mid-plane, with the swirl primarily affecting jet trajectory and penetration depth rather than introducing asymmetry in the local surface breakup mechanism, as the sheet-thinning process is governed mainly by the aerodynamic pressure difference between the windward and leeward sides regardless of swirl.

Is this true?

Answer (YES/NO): NO